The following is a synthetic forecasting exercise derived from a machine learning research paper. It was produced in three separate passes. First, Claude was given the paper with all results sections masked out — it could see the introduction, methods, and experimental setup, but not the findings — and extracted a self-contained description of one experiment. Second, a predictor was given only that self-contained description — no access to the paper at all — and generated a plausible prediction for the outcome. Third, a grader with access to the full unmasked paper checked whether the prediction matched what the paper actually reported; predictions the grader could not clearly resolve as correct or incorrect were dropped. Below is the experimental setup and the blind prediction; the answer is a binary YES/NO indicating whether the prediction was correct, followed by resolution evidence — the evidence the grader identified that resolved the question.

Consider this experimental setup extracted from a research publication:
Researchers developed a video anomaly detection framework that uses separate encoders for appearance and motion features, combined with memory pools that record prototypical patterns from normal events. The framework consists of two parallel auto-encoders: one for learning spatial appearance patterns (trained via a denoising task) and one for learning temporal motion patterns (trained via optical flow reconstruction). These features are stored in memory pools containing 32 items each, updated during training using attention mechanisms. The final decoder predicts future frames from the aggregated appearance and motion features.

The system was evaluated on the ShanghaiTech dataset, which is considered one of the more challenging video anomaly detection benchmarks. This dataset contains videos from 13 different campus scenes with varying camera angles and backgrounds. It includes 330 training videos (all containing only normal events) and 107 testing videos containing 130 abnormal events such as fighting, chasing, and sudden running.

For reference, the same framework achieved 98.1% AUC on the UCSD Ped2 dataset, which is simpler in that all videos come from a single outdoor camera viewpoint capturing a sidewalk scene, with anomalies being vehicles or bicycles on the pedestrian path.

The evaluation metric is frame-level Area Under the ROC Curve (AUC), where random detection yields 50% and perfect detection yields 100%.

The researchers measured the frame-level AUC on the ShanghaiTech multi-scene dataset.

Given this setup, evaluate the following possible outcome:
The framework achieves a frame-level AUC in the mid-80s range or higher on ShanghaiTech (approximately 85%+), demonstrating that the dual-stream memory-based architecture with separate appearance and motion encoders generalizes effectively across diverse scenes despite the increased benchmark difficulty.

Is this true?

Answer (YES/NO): NO